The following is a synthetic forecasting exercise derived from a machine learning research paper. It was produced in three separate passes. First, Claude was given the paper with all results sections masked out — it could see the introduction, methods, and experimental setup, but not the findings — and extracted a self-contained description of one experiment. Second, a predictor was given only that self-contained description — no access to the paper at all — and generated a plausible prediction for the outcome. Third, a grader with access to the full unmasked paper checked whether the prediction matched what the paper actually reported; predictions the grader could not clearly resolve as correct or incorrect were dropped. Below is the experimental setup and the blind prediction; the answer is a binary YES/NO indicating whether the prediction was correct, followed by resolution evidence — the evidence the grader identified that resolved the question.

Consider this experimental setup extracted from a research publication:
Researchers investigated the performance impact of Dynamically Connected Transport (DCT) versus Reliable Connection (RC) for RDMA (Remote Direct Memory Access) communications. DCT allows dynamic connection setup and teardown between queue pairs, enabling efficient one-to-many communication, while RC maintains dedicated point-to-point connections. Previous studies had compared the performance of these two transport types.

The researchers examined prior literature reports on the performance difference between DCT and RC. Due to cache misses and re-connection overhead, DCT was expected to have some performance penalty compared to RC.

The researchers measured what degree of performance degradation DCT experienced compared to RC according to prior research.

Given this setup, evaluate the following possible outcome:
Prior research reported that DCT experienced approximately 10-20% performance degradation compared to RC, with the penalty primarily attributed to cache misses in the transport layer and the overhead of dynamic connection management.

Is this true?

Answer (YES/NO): NO